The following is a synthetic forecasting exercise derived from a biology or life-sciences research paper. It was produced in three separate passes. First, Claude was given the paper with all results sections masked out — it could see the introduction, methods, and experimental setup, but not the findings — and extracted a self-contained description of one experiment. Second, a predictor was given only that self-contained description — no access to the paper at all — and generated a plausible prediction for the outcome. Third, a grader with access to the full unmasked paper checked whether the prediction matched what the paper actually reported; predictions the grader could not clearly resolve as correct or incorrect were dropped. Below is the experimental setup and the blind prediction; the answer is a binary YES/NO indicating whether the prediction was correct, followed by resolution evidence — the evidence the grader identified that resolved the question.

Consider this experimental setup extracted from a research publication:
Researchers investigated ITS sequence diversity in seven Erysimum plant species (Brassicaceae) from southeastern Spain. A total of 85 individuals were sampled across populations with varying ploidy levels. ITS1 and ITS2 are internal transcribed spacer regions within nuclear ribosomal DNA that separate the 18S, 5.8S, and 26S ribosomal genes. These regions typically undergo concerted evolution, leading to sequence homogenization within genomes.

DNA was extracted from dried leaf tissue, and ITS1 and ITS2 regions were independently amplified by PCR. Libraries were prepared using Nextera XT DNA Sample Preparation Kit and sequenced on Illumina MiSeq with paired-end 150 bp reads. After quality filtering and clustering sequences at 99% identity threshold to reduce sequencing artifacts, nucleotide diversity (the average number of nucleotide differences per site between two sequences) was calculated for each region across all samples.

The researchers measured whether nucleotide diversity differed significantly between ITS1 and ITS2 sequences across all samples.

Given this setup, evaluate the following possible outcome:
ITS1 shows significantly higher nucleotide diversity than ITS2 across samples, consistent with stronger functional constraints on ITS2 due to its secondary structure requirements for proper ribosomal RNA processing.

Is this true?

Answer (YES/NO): YES